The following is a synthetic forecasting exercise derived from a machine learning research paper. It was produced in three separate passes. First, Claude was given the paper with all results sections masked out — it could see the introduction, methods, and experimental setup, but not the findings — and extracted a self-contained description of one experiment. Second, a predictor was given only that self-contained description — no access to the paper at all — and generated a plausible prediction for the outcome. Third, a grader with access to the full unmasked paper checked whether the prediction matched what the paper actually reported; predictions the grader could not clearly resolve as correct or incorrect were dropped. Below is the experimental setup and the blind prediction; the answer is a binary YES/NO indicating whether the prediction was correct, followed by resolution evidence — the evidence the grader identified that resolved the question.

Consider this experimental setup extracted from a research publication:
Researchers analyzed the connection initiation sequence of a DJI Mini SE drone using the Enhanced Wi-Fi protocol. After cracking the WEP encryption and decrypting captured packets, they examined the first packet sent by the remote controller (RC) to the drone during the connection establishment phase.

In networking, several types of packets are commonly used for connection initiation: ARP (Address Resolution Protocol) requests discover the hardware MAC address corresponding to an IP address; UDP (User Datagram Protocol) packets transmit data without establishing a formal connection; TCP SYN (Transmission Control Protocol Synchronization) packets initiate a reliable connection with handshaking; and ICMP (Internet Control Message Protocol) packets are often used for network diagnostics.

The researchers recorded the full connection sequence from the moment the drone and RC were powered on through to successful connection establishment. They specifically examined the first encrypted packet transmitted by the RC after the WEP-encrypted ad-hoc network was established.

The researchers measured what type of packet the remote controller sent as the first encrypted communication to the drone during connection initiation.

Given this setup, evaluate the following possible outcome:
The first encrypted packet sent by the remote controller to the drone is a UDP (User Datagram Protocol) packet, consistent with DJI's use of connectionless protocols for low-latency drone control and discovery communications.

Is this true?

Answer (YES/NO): NO